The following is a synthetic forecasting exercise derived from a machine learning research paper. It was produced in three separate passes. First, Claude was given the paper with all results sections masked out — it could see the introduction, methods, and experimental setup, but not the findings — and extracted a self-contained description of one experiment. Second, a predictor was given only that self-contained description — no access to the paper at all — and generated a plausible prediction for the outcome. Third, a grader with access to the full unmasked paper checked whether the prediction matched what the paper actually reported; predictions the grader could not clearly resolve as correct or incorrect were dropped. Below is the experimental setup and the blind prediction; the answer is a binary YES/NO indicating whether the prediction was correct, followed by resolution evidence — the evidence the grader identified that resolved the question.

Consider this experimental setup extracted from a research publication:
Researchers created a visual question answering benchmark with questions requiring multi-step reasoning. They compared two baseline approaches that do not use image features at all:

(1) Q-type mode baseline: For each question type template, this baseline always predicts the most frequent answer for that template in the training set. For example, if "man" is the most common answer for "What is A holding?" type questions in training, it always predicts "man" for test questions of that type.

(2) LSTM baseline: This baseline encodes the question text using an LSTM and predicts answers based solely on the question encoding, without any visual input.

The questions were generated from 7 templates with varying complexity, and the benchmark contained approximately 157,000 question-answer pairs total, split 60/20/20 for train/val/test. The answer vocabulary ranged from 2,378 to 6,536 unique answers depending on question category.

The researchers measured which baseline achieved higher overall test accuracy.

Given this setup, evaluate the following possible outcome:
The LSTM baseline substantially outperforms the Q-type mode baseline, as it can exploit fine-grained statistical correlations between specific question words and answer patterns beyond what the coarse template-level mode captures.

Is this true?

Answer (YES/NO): NO